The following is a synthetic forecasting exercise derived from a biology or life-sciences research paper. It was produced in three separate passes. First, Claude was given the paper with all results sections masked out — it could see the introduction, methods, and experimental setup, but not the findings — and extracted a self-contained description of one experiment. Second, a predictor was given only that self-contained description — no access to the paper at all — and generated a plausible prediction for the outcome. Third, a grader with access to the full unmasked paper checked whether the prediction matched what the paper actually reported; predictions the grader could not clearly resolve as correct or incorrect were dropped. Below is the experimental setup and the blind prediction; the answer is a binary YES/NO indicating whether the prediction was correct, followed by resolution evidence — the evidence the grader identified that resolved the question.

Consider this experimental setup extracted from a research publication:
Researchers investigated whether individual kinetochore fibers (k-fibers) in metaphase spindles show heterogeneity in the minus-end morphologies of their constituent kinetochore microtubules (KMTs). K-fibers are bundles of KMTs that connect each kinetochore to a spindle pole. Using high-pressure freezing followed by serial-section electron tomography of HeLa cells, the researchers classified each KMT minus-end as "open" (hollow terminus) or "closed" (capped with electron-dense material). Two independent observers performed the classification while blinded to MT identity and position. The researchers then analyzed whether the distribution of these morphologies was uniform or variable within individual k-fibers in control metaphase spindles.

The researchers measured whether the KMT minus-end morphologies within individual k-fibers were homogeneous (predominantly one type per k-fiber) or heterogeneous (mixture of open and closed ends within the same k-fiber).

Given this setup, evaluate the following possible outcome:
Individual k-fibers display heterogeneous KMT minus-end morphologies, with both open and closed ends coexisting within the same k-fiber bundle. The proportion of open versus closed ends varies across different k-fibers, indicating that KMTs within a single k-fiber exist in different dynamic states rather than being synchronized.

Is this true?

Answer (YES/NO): NO